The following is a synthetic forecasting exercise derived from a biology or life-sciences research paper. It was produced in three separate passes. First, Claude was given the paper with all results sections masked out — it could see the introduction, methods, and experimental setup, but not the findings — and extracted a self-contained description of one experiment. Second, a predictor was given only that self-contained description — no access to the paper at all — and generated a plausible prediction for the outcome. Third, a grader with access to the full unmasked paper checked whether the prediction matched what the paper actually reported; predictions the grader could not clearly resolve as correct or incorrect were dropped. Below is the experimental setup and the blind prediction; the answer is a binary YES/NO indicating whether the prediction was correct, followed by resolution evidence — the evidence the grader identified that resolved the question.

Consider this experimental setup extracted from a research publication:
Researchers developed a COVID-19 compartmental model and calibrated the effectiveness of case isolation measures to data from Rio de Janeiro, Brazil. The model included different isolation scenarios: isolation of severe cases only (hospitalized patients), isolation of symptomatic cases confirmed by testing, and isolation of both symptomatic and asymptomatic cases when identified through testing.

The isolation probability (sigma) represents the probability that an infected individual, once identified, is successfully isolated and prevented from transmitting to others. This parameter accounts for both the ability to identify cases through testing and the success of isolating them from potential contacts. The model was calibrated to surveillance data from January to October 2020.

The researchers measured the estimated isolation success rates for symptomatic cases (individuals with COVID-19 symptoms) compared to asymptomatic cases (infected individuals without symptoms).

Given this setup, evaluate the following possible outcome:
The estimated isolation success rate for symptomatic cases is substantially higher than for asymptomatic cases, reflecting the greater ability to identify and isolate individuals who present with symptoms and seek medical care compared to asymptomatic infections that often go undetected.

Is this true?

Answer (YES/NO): YES